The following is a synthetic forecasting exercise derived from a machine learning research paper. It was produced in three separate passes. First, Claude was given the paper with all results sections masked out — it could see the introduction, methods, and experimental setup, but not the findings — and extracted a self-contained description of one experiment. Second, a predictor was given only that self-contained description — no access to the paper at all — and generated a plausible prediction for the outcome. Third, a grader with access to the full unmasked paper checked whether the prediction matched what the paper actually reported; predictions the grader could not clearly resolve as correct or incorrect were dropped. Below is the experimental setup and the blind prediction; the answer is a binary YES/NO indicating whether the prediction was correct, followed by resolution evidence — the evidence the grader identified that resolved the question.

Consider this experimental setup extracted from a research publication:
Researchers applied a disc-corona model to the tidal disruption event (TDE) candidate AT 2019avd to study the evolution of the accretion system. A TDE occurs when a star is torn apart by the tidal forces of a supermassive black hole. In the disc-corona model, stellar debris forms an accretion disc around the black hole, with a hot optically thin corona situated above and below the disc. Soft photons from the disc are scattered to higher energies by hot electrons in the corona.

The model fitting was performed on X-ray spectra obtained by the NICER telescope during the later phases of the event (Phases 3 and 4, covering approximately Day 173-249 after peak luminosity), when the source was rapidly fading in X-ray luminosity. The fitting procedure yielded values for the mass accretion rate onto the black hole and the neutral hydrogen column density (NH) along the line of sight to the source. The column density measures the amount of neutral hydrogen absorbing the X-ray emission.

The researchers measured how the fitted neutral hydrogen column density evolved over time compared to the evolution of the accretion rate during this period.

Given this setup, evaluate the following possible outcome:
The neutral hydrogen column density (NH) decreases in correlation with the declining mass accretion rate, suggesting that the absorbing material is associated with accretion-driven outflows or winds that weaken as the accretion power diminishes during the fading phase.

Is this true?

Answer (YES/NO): NO